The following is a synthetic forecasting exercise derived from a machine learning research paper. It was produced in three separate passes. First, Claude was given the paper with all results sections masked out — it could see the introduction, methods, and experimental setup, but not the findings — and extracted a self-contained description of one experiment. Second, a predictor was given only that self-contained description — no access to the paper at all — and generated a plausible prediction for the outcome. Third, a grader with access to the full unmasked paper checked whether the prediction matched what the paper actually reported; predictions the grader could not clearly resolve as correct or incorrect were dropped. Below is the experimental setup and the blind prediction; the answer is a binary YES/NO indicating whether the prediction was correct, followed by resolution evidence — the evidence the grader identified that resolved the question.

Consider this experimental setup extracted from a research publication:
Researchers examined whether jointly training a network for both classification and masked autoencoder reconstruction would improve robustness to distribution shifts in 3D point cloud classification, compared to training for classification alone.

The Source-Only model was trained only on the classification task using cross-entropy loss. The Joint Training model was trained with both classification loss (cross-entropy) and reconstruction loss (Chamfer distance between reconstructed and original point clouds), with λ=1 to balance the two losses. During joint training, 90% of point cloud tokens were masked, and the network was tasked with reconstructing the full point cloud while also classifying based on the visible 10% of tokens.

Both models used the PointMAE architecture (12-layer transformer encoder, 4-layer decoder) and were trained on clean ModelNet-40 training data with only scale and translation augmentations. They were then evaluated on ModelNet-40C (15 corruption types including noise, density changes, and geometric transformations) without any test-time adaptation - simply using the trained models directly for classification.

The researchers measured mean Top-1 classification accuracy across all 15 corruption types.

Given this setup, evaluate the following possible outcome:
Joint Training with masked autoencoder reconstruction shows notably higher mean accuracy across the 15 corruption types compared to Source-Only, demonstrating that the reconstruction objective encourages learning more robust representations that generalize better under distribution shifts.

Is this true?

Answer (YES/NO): NO